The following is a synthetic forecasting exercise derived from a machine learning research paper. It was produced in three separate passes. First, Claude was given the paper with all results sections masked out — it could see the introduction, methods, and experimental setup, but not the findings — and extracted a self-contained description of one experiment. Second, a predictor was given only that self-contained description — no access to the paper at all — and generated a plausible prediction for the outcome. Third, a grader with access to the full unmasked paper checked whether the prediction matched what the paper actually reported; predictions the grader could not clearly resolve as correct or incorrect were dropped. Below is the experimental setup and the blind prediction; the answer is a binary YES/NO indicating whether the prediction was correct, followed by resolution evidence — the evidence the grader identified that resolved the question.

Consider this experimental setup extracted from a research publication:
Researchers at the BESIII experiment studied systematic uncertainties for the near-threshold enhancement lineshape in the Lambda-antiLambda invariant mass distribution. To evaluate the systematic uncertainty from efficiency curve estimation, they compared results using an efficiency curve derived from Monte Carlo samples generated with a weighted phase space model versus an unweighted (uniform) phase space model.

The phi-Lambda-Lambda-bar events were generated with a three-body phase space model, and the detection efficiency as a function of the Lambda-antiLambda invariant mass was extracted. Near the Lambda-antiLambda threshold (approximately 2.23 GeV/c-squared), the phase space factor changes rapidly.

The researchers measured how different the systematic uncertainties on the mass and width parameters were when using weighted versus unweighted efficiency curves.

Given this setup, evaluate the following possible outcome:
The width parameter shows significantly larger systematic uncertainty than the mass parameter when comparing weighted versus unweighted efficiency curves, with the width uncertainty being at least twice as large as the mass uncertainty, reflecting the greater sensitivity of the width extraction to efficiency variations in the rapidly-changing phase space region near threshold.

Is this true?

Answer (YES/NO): YES